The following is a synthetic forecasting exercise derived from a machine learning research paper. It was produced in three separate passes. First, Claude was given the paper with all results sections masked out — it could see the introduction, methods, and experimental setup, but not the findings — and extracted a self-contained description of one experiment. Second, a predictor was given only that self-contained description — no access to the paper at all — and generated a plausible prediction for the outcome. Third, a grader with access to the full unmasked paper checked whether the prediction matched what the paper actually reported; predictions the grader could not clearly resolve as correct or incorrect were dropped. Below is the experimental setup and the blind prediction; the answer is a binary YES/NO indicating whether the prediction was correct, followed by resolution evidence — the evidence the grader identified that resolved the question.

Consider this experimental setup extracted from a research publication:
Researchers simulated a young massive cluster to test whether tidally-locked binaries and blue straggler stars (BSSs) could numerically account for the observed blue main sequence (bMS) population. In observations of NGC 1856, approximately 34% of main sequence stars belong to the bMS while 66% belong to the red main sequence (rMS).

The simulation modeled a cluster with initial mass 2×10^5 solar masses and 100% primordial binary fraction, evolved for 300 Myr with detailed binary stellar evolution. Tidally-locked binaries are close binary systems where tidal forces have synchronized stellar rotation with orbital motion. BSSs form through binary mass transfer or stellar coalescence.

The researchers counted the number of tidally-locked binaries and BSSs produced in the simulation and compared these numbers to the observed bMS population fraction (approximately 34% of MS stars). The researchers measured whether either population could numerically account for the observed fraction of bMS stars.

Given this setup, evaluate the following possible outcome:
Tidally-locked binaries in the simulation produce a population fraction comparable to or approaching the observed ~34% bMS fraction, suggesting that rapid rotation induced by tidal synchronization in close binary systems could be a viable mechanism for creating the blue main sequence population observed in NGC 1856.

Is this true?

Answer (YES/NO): NO